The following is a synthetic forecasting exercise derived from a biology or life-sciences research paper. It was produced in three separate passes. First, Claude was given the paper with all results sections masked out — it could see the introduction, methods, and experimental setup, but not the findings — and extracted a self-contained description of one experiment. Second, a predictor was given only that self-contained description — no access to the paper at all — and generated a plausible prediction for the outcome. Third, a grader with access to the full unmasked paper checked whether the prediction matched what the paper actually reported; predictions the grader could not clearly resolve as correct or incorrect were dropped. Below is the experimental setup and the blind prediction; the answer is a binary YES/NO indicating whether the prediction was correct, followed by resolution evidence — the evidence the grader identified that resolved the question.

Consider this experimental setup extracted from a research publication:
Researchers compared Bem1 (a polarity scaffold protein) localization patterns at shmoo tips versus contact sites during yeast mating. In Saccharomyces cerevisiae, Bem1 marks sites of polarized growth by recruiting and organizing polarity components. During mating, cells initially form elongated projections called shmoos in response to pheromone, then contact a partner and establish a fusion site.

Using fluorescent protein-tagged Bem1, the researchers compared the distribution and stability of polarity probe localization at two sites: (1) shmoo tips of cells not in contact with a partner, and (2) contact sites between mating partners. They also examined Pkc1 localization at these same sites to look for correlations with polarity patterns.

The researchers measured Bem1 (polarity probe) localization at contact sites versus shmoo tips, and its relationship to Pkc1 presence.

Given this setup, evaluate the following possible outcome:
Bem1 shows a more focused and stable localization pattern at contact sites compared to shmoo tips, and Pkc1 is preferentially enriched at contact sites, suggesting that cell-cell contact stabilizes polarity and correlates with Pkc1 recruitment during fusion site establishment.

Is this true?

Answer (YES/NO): NO